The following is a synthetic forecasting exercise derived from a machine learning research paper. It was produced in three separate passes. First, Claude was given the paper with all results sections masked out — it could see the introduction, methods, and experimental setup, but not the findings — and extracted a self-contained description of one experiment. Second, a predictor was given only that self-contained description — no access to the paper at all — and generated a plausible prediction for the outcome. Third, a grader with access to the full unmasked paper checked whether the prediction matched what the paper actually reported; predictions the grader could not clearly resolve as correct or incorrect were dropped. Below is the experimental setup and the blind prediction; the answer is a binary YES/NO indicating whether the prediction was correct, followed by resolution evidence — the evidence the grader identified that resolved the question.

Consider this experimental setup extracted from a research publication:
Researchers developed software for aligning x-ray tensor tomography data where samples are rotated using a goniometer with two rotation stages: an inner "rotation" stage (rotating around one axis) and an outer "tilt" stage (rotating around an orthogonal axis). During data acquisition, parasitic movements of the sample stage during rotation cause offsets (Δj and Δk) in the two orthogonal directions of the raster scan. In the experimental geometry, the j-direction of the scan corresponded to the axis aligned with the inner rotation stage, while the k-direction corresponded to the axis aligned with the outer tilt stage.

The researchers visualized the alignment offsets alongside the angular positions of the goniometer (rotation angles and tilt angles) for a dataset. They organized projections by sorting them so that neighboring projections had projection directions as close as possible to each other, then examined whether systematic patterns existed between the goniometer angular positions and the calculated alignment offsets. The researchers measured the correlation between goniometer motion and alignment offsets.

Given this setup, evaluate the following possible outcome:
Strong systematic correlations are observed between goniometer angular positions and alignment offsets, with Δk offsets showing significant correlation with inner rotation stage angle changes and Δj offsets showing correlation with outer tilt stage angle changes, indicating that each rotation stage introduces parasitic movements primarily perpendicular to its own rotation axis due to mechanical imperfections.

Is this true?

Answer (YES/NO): NO